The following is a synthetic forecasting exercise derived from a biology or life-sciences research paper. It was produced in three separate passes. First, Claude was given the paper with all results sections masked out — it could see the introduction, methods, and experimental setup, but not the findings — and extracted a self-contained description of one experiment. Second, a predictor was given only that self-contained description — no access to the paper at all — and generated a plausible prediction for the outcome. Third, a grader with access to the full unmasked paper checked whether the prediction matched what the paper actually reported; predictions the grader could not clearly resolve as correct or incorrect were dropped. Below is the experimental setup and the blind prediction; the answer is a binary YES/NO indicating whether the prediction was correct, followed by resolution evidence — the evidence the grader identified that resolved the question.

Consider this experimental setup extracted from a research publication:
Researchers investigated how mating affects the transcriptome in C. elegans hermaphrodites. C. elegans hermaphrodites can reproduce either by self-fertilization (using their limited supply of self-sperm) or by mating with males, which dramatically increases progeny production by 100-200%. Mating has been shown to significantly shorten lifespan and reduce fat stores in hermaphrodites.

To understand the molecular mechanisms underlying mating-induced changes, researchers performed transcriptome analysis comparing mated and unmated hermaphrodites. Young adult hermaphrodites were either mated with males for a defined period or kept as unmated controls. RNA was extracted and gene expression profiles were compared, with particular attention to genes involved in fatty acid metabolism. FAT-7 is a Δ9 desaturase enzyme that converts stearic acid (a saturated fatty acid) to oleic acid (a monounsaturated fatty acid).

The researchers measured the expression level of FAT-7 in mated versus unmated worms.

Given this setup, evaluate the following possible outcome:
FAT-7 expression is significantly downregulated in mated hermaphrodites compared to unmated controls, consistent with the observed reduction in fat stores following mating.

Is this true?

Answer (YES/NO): NO